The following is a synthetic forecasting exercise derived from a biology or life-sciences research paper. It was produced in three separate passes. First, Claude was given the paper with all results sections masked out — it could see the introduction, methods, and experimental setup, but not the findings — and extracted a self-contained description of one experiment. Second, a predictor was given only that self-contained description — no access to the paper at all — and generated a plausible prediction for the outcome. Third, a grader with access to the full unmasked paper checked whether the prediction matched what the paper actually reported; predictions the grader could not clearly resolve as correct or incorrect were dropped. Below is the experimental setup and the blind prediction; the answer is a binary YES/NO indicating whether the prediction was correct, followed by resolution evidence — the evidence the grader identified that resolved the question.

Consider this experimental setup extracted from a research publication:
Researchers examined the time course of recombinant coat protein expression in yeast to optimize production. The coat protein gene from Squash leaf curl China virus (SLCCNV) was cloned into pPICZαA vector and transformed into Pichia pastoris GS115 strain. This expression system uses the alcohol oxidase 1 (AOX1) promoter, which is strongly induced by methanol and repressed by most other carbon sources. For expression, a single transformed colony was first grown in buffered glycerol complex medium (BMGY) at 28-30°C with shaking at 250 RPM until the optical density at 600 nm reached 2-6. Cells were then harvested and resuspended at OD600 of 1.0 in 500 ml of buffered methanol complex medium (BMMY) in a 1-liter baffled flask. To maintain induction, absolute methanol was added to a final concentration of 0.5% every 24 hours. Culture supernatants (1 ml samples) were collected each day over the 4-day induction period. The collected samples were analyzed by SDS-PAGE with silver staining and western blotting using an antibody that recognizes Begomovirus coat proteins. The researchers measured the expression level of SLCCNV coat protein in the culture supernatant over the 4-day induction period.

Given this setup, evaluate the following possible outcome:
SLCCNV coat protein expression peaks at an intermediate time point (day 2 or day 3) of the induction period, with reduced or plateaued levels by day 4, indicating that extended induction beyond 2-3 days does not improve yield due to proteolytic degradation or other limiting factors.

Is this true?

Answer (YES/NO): NO